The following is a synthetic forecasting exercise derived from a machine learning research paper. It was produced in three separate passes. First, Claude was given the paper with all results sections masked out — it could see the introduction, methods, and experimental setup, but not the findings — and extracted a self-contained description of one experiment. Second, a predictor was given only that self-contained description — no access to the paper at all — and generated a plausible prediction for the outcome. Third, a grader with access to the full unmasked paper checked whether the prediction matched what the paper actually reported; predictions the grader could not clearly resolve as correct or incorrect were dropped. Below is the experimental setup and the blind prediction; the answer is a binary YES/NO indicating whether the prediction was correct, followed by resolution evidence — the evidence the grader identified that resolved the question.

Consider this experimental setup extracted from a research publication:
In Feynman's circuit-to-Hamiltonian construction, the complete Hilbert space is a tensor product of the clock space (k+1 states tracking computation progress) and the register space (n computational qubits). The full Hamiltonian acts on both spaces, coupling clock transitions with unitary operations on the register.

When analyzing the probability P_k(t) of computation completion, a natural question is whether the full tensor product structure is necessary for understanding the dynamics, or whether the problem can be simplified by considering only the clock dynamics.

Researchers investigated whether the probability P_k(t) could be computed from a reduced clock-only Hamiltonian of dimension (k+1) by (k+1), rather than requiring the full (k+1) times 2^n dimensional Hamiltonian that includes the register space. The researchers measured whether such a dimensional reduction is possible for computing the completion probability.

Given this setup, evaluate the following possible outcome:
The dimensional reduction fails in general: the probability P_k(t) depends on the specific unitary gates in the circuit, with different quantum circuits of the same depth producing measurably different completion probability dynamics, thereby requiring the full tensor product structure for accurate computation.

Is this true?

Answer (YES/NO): NO